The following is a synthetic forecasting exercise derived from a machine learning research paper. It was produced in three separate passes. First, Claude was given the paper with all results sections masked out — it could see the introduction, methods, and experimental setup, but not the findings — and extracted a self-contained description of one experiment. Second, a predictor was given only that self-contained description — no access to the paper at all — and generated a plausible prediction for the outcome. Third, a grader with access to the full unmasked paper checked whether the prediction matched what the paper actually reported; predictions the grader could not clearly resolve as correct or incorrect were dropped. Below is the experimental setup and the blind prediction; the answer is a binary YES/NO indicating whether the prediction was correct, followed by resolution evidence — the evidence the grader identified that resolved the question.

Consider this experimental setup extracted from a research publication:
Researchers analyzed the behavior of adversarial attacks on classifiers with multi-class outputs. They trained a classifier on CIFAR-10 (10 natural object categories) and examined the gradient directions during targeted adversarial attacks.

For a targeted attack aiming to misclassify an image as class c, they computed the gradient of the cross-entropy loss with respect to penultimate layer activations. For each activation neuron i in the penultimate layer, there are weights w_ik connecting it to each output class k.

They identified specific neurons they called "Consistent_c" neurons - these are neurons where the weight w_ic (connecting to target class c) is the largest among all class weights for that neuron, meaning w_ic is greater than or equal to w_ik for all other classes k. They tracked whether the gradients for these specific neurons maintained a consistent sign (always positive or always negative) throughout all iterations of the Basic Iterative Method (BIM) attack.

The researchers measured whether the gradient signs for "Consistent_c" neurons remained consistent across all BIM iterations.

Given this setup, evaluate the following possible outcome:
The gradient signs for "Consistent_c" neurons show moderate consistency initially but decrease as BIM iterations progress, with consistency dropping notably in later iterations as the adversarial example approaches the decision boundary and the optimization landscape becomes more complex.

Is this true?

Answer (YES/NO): NO